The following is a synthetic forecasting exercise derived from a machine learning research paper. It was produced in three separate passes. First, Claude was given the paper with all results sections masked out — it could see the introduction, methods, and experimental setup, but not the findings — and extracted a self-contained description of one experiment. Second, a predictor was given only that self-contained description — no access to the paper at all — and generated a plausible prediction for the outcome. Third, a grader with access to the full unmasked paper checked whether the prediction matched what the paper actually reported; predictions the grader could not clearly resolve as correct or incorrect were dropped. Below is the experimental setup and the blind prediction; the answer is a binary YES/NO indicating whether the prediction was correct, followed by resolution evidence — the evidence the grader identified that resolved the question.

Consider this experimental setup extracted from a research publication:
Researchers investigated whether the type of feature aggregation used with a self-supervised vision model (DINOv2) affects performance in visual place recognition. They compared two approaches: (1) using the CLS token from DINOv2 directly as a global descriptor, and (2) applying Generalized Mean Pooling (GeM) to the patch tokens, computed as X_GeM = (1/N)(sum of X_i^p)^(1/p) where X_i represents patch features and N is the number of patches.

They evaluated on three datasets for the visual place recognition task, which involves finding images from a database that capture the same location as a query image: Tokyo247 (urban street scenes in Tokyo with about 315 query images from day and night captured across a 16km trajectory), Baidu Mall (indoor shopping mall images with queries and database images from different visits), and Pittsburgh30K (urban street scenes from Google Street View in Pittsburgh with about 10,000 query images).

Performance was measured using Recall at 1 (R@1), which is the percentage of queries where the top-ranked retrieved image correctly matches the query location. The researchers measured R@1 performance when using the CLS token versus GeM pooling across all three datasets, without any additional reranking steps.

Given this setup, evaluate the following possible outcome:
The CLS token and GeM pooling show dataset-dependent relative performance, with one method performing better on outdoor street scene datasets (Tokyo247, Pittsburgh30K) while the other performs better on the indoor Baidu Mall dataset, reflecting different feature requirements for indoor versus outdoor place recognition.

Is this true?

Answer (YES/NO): NO